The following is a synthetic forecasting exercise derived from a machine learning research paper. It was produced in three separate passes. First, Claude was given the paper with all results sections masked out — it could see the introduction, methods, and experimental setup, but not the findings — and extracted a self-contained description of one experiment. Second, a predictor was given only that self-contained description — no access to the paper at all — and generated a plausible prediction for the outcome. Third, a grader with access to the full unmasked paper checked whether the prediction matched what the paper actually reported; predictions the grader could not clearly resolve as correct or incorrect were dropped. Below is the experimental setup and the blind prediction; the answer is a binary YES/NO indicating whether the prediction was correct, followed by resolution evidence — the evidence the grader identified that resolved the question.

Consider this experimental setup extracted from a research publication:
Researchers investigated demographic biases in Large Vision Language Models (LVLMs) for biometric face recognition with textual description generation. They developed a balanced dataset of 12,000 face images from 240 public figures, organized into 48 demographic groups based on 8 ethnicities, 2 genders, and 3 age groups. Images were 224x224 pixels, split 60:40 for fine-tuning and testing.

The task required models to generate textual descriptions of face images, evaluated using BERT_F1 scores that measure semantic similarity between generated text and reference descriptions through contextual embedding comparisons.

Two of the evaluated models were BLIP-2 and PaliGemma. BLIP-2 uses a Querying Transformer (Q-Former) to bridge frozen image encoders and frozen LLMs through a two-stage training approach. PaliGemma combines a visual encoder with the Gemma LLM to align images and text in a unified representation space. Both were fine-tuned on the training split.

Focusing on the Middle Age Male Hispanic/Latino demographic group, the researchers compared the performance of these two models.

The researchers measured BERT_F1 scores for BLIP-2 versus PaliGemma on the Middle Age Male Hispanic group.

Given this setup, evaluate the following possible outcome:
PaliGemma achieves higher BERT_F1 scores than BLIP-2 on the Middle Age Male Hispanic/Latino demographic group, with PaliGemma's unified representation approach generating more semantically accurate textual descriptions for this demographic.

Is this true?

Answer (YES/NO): YES